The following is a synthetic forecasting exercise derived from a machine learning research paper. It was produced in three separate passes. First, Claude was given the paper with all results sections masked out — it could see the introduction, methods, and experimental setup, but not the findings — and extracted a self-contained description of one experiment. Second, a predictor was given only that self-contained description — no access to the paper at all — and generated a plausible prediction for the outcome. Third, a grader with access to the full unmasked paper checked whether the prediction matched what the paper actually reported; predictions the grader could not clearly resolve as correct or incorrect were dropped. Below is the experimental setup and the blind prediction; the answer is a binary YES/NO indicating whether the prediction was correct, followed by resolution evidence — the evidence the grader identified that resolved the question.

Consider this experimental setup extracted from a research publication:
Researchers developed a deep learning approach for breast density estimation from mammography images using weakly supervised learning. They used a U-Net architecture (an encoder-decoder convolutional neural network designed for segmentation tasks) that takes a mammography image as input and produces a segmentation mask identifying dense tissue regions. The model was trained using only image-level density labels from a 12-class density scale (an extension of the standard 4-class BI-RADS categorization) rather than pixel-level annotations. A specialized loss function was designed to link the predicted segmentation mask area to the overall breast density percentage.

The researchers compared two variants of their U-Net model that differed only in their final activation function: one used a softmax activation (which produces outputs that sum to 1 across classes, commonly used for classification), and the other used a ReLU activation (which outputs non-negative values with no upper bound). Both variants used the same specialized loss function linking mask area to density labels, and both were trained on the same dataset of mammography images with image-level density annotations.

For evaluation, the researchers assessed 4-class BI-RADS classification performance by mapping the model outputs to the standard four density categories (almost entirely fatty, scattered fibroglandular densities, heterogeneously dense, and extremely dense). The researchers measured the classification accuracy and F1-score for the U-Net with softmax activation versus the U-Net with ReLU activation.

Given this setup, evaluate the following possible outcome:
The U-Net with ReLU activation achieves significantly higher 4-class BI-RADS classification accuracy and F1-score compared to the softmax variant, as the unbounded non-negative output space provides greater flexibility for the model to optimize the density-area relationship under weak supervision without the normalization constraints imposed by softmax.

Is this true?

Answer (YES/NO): YES